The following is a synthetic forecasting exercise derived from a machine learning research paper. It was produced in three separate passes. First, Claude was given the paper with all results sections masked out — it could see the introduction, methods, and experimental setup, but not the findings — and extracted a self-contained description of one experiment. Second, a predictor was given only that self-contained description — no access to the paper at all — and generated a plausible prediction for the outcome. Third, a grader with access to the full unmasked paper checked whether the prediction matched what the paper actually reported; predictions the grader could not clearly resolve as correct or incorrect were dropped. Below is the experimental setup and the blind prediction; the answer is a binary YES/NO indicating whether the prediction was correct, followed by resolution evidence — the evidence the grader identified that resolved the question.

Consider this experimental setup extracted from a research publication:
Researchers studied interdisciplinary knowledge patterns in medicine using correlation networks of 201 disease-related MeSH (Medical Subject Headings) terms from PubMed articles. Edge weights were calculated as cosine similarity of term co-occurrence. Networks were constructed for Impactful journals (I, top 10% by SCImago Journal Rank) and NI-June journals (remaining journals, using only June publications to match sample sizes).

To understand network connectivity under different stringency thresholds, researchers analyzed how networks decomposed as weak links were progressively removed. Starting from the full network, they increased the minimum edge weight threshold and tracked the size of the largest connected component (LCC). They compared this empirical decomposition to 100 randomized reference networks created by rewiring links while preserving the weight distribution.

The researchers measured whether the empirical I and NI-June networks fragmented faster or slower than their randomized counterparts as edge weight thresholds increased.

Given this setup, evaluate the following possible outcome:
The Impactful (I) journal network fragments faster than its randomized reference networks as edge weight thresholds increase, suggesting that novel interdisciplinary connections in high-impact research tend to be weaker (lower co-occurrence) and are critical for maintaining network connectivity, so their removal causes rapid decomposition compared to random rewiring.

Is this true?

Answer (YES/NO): NO